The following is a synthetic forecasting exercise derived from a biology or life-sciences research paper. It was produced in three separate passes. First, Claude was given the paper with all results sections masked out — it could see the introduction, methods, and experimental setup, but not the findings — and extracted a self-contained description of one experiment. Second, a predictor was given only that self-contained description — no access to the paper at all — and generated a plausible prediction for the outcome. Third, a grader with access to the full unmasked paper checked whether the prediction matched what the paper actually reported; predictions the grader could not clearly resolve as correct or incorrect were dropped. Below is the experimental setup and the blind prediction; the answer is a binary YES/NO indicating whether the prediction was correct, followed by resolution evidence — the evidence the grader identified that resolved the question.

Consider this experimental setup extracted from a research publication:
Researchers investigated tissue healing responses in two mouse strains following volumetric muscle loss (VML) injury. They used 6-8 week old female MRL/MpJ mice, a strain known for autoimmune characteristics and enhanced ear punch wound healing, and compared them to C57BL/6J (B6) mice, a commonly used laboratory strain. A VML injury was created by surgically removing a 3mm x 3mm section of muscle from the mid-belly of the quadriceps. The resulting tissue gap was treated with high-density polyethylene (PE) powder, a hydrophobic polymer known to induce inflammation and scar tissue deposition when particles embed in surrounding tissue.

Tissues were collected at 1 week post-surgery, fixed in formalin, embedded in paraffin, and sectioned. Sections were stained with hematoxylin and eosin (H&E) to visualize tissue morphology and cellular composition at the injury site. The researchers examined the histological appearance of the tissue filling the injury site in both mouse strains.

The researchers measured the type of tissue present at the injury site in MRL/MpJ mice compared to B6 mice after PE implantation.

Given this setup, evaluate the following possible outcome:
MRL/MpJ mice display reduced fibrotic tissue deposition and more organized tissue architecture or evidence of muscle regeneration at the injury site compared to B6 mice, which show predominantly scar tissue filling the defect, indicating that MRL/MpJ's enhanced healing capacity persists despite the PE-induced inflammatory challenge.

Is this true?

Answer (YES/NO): NO